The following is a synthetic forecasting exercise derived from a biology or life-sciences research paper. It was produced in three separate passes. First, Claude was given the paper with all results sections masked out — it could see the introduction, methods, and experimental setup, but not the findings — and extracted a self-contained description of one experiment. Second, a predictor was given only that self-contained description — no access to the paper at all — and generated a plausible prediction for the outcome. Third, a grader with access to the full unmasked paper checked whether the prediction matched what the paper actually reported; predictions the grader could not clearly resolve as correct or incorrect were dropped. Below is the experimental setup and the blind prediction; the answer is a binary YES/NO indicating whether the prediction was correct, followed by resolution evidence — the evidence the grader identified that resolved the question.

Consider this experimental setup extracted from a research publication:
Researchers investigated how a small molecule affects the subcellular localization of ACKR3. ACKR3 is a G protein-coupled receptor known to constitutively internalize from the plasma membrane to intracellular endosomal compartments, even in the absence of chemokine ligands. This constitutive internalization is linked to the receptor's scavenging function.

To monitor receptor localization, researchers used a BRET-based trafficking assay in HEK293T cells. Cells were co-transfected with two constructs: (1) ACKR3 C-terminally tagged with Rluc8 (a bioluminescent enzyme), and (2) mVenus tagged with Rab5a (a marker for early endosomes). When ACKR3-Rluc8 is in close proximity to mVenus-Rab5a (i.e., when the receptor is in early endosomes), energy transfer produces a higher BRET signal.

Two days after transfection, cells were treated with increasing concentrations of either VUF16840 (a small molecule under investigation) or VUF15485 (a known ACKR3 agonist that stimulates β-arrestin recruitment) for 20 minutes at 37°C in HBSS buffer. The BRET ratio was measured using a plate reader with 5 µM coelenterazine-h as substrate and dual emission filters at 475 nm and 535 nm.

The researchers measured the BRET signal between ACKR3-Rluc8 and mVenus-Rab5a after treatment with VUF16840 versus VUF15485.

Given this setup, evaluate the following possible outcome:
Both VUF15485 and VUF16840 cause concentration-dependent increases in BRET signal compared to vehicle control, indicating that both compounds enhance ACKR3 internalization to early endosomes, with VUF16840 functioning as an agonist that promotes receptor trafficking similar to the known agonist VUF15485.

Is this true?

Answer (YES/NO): NO